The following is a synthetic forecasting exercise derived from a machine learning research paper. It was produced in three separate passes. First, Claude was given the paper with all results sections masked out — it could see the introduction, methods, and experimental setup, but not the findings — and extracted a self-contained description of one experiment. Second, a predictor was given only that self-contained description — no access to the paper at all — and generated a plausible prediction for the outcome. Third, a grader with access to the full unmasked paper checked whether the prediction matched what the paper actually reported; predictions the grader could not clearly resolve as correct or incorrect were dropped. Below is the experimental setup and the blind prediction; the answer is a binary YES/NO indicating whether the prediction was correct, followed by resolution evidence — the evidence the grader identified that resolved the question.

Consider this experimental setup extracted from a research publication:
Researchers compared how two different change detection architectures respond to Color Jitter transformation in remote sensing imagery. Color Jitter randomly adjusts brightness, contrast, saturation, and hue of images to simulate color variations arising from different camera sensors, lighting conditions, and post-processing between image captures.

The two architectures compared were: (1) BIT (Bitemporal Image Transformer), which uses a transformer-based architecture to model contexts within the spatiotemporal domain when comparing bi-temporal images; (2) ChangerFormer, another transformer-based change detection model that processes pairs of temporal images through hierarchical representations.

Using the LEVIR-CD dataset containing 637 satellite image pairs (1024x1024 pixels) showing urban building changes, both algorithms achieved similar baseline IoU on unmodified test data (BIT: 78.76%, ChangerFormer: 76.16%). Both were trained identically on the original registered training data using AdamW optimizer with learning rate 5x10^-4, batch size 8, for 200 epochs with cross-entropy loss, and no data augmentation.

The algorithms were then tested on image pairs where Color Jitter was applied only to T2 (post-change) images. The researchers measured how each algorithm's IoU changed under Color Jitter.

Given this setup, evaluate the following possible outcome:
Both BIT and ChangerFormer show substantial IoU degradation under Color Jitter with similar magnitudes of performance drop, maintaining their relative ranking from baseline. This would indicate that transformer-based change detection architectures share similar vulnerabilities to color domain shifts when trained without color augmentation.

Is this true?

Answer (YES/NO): NO